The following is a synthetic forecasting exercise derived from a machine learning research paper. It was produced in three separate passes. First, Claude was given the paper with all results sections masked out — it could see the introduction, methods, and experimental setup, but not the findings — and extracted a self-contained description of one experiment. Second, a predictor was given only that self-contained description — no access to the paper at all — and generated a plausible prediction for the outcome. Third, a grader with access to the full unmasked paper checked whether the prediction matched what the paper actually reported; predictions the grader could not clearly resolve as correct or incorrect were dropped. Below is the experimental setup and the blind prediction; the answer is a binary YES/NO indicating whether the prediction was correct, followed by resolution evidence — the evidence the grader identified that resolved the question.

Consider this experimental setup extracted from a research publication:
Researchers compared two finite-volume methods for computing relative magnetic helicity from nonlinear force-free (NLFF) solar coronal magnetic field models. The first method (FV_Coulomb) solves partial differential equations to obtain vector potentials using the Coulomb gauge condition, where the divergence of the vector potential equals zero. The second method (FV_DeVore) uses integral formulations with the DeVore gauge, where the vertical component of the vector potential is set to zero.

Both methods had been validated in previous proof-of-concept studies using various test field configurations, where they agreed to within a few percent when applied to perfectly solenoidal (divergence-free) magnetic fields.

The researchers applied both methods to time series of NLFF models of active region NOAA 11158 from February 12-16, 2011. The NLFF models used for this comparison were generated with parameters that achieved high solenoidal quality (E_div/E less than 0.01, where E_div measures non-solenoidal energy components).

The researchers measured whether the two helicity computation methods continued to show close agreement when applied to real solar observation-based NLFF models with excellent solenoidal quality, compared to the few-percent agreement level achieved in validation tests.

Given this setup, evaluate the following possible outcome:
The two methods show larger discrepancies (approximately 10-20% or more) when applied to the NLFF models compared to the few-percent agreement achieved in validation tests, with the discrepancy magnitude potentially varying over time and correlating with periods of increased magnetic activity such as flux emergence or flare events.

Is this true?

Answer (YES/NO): NO